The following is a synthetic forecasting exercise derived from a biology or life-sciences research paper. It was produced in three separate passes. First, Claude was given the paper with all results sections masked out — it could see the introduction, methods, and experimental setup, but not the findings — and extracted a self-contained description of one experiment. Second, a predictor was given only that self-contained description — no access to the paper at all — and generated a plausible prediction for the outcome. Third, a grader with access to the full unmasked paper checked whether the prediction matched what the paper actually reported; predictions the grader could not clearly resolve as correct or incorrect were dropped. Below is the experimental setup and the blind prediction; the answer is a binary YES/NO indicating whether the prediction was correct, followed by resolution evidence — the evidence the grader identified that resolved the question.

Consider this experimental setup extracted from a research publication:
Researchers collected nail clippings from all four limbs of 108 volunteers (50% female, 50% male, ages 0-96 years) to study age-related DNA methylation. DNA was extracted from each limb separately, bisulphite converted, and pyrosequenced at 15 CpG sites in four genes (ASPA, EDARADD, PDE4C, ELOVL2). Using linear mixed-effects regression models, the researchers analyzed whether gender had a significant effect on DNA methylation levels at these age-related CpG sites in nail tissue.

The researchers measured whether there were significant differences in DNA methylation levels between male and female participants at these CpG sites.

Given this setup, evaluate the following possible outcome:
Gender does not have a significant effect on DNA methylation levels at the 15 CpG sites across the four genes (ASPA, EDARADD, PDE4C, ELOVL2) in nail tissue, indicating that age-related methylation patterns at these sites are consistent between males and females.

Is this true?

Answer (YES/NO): NO